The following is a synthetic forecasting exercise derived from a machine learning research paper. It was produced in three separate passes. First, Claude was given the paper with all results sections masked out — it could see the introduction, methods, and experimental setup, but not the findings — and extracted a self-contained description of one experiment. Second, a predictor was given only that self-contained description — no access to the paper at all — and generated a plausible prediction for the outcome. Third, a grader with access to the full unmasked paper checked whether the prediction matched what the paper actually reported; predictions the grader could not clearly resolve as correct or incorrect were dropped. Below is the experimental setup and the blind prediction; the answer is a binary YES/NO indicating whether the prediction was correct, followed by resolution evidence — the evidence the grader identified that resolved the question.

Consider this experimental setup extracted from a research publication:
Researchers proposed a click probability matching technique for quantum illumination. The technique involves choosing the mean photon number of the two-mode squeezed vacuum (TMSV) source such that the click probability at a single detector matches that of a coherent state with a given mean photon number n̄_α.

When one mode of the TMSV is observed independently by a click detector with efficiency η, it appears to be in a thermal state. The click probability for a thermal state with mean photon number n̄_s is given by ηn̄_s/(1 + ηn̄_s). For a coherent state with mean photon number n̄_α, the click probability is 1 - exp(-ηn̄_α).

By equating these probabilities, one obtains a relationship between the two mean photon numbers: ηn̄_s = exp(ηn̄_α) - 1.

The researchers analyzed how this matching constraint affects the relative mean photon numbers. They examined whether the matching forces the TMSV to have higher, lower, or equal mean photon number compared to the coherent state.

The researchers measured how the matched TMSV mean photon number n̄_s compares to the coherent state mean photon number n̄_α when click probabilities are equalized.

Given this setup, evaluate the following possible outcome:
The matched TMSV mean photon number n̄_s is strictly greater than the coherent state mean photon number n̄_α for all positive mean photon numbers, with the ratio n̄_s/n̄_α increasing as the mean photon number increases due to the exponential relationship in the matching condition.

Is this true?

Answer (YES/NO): YES